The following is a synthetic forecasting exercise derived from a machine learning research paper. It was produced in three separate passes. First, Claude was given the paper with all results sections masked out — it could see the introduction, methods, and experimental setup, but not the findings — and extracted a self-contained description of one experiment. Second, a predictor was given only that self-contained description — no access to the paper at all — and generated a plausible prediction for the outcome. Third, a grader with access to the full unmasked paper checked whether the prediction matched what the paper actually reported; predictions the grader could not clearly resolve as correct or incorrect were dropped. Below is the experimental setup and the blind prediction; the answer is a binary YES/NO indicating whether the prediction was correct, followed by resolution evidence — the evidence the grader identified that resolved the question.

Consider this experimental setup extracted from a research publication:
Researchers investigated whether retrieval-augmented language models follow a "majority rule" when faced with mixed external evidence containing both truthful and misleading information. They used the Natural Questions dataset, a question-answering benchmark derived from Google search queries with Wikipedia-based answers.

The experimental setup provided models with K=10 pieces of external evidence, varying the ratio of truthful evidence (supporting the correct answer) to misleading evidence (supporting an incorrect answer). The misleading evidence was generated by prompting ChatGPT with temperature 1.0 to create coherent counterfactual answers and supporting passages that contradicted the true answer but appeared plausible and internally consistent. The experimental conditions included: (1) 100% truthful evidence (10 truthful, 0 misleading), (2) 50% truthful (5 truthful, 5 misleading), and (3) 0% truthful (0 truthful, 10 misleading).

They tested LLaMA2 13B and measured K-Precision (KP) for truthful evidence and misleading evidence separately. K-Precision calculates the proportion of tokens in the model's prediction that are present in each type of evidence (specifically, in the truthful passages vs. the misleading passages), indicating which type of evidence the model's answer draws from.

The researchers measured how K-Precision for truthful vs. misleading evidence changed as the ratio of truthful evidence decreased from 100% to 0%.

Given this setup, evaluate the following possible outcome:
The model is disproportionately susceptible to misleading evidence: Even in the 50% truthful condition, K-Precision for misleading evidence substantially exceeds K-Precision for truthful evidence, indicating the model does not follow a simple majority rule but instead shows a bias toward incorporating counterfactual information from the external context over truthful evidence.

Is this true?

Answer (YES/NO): NO